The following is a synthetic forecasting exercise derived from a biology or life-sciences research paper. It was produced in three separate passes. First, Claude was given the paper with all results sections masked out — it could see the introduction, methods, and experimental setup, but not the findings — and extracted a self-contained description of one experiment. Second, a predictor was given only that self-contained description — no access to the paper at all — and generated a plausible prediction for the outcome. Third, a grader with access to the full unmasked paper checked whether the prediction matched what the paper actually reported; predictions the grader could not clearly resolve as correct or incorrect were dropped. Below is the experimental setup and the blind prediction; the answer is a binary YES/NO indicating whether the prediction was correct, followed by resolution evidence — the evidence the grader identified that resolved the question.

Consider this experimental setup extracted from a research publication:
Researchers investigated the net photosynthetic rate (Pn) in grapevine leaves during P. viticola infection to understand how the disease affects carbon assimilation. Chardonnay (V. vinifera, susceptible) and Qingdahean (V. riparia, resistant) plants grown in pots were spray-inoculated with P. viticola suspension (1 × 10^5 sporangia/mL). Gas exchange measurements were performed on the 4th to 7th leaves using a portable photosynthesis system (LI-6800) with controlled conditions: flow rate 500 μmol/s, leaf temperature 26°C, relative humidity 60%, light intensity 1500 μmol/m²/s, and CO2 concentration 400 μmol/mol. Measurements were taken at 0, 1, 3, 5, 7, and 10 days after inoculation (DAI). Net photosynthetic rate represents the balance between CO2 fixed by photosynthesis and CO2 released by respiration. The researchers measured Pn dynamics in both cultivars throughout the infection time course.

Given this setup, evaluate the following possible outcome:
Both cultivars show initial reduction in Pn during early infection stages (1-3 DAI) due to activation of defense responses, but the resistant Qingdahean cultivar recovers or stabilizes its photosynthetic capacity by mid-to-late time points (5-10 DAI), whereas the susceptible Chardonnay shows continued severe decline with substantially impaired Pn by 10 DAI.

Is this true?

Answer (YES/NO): NO